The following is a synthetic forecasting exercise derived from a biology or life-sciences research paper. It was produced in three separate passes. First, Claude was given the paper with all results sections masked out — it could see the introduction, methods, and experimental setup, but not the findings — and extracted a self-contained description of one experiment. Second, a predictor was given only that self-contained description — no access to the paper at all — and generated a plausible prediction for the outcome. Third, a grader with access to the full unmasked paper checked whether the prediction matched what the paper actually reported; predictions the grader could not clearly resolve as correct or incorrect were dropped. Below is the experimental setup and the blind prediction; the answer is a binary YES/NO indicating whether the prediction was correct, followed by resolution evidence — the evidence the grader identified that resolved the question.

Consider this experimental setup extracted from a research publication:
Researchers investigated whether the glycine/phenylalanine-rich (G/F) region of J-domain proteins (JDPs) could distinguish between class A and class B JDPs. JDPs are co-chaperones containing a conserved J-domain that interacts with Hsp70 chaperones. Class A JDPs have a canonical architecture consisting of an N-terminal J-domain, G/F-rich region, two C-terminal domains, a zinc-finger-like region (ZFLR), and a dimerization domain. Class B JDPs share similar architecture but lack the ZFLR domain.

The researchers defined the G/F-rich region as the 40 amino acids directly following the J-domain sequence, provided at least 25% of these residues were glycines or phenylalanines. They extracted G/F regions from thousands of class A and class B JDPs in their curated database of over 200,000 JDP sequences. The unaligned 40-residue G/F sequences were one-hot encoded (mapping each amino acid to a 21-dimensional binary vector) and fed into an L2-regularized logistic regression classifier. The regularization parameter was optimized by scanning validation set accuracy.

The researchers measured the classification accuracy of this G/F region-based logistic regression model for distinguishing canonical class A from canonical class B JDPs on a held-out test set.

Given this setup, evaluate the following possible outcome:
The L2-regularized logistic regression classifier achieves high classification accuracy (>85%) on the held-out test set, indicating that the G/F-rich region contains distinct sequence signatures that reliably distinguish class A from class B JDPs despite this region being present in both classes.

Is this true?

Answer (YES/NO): YES